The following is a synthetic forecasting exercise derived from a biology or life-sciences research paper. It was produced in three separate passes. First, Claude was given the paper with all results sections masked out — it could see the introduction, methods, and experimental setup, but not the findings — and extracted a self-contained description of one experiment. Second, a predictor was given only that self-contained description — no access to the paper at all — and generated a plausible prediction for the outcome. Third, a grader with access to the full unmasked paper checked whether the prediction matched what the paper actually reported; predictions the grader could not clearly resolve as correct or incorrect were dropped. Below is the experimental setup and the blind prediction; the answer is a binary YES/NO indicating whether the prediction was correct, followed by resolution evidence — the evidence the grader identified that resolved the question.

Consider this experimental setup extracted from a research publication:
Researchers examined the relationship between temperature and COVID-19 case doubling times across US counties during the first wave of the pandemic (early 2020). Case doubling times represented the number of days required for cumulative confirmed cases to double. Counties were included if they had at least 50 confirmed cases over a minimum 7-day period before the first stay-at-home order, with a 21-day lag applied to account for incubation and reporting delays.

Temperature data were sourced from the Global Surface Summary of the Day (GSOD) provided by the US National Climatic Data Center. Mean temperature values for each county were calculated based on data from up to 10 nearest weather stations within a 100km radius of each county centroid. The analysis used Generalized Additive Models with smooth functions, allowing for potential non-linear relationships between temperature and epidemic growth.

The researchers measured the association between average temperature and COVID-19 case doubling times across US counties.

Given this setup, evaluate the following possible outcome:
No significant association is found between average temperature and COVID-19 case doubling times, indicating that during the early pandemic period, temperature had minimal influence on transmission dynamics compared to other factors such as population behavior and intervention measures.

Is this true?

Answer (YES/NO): NO